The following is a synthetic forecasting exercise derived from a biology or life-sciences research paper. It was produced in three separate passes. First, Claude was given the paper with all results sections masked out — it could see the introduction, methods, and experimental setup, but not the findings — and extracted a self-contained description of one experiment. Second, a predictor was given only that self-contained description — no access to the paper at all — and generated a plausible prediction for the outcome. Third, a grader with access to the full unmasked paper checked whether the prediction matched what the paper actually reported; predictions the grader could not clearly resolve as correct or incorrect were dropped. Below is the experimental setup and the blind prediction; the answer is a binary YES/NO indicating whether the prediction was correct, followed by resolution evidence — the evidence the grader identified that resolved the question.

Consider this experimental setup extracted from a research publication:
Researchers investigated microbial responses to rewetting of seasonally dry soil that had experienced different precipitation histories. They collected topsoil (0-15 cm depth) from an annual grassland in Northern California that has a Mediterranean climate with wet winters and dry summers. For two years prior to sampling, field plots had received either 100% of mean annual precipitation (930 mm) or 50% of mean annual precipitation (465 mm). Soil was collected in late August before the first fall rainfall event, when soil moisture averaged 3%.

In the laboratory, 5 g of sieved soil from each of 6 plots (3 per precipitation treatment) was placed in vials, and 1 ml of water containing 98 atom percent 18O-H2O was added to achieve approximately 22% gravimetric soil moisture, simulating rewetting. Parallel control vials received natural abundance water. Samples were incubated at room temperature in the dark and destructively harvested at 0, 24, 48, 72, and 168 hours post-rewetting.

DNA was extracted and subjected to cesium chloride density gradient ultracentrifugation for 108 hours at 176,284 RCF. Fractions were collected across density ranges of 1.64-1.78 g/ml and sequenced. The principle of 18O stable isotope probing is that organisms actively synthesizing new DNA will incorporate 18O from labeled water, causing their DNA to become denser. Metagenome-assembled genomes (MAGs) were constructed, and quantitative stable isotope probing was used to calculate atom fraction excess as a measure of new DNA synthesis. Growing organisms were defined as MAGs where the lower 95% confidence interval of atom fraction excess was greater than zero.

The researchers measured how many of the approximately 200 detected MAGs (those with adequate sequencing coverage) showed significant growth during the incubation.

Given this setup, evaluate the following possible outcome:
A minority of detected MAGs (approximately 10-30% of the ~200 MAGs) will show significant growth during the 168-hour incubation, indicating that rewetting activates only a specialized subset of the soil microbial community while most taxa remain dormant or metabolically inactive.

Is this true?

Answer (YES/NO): NO